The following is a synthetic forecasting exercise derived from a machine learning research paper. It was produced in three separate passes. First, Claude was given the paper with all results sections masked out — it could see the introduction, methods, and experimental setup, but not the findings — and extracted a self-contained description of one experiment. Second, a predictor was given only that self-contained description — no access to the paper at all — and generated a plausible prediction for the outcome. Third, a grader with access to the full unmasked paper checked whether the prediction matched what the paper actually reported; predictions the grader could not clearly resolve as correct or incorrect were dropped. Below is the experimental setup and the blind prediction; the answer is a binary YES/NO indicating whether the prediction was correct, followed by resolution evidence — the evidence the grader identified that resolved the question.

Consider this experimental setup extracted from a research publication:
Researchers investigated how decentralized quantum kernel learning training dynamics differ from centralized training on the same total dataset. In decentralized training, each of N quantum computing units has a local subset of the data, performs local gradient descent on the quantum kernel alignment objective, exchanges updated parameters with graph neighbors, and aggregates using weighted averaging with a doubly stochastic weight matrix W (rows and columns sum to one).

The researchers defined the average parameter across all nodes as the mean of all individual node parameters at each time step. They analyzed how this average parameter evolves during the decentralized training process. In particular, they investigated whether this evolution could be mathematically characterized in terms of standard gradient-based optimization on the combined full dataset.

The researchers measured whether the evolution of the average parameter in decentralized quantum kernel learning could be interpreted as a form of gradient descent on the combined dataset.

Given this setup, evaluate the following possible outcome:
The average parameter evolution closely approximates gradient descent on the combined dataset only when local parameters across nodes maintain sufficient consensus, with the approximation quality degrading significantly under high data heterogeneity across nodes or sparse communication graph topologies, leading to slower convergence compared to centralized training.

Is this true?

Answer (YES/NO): NO